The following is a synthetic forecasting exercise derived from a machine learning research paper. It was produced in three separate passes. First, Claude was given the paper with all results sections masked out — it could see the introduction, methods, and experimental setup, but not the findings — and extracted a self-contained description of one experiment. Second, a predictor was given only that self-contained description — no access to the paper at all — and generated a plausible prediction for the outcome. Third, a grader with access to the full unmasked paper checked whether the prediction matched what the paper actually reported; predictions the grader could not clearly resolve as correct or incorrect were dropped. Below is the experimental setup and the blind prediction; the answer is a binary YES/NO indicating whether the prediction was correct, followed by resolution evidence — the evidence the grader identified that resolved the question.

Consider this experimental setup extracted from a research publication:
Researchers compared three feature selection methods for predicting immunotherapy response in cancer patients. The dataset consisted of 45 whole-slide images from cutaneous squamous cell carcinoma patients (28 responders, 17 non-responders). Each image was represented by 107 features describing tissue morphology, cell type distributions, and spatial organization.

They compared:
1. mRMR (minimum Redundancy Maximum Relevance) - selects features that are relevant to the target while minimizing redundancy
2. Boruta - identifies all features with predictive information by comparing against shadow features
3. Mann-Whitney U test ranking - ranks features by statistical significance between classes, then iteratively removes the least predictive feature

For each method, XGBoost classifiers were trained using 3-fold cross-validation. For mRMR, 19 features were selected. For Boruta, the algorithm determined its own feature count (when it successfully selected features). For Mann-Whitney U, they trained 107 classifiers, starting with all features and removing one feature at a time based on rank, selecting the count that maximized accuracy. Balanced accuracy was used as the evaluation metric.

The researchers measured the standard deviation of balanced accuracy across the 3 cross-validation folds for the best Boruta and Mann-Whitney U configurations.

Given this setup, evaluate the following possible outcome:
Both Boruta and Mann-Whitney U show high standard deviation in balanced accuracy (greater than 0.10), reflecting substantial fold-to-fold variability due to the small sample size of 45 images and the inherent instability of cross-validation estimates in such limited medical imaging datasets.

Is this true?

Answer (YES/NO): NO